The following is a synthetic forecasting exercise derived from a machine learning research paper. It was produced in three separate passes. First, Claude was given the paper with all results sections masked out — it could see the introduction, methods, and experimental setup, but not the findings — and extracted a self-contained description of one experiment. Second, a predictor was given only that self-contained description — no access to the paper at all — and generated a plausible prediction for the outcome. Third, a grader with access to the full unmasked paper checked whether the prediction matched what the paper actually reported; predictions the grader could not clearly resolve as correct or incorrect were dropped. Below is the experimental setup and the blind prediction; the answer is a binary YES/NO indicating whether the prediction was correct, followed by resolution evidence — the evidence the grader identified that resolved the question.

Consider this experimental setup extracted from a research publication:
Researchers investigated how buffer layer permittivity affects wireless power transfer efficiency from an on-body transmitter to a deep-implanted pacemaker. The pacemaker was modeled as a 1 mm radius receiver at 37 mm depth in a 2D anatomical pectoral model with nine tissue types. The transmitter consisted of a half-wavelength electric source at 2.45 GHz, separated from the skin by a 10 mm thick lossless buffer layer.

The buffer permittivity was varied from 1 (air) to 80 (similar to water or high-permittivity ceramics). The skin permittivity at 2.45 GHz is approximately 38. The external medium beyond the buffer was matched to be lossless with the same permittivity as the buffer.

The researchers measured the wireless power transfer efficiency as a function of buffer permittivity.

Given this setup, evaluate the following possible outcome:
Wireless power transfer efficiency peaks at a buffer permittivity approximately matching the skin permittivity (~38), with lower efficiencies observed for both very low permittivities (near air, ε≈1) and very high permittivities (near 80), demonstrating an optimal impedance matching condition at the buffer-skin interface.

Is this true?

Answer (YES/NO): NO